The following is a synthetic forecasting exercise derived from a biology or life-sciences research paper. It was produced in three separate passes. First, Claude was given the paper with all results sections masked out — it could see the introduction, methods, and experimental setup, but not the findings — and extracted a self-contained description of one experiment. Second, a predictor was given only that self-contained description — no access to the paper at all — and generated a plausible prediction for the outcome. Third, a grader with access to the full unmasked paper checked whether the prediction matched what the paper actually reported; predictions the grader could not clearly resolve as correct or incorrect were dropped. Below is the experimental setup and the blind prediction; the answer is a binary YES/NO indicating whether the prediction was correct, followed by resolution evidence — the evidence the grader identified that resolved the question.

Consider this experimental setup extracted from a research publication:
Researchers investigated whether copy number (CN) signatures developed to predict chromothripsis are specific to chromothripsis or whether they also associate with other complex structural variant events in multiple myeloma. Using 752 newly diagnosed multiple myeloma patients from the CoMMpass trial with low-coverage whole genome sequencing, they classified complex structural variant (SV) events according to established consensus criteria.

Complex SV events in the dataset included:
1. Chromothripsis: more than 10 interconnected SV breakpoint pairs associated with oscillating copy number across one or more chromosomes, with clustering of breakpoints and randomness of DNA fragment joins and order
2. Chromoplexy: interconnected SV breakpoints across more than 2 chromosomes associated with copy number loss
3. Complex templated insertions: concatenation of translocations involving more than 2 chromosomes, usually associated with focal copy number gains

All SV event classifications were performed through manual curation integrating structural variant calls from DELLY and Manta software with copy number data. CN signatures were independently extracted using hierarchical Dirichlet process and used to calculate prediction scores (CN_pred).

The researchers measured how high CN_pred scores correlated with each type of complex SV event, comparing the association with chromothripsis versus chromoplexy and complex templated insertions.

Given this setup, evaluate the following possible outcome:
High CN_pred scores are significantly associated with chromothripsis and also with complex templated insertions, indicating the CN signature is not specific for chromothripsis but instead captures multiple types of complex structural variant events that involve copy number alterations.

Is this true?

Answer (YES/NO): NO